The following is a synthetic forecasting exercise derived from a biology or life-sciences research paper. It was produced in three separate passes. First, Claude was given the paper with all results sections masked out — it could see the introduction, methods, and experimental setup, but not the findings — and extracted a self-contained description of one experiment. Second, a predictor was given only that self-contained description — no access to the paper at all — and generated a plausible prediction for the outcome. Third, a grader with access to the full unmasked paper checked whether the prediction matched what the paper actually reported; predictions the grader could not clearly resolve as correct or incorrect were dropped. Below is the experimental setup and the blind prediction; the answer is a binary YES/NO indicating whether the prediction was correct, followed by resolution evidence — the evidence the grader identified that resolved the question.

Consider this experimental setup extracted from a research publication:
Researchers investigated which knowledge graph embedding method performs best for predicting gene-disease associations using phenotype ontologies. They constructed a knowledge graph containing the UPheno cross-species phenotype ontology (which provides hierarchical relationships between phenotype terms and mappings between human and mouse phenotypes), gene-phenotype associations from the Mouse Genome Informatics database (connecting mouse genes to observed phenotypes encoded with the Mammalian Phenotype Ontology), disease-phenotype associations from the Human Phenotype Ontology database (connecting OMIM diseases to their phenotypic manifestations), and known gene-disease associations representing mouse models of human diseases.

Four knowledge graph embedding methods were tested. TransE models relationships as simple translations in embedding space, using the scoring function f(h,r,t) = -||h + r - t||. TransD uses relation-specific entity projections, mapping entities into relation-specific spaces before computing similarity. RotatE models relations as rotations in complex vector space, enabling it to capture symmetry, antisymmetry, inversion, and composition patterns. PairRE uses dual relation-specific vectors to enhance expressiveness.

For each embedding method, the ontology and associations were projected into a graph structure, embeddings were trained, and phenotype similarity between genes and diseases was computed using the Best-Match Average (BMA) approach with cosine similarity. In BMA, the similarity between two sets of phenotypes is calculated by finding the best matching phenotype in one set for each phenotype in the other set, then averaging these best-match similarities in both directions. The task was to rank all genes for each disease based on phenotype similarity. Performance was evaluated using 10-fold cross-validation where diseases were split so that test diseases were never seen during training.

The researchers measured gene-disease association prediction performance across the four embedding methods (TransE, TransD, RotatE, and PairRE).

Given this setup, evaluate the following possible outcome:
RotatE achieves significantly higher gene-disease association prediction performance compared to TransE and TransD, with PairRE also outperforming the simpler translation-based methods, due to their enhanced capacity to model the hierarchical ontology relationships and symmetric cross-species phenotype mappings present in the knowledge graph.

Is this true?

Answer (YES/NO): NO